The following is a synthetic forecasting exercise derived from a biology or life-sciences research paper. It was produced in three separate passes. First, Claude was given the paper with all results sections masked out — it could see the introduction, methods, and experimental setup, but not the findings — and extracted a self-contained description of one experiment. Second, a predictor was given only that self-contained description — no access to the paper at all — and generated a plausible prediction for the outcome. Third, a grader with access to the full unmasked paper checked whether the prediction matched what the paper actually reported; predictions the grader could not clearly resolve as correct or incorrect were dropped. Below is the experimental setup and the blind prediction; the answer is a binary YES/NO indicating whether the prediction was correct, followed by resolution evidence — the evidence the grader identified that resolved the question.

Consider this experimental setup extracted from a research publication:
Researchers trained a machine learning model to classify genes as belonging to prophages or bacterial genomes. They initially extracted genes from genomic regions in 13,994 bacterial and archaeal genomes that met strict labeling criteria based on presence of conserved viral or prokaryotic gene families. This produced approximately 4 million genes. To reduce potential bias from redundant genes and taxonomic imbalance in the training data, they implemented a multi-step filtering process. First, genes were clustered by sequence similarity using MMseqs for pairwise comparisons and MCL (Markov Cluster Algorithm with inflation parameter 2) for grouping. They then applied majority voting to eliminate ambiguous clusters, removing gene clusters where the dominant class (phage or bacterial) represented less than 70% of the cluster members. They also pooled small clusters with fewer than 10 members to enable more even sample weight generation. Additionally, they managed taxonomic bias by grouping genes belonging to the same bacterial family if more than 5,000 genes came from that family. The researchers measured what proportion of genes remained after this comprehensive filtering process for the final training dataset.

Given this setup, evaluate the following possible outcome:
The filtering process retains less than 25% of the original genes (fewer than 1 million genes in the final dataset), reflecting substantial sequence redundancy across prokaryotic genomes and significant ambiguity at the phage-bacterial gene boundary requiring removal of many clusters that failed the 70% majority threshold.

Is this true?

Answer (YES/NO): NO